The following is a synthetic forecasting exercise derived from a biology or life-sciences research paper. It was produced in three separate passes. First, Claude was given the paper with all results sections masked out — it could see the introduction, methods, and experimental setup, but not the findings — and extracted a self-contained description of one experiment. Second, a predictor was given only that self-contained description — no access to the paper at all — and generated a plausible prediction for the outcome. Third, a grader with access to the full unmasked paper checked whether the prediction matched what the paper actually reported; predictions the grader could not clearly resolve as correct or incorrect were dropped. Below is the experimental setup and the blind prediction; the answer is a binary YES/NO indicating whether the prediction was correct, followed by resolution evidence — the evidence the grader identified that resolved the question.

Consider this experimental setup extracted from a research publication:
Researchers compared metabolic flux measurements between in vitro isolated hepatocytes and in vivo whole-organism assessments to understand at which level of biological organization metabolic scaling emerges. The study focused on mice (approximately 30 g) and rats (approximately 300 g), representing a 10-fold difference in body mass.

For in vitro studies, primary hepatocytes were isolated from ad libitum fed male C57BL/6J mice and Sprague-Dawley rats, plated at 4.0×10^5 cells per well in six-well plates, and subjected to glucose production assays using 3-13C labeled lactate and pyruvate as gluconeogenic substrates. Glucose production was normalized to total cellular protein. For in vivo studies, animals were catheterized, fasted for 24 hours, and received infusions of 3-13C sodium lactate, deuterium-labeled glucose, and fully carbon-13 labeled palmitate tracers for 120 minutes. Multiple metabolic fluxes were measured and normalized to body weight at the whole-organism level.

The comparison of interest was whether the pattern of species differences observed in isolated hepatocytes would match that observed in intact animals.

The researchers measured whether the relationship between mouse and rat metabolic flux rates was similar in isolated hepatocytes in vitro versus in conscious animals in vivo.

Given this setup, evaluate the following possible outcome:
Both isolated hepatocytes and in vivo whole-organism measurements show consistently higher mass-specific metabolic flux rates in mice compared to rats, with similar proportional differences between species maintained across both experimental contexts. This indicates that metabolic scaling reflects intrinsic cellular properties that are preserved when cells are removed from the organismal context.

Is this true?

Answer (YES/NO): NO